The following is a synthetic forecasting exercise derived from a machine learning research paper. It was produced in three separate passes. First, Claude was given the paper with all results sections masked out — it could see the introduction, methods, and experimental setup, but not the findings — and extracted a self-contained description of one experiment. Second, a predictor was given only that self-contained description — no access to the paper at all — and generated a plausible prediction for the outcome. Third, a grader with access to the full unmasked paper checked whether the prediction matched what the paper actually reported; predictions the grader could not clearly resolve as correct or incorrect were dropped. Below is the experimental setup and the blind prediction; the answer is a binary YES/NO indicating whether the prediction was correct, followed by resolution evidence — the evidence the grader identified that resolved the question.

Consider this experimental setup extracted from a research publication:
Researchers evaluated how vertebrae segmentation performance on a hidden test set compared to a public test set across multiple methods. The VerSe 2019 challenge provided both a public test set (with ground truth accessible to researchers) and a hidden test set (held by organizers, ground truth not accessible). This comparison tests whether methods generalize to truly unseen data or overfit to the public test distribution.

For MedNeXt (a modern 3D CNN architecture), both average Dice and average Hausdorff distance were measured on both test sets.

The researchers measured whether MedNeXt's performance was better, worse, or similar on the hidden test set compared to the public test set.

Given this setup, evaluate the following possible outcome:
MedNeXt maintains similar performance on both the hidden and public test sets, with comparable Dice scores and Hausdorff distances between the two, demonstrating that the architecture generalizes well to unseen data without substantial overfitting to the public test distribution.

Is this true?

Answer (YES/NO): YES